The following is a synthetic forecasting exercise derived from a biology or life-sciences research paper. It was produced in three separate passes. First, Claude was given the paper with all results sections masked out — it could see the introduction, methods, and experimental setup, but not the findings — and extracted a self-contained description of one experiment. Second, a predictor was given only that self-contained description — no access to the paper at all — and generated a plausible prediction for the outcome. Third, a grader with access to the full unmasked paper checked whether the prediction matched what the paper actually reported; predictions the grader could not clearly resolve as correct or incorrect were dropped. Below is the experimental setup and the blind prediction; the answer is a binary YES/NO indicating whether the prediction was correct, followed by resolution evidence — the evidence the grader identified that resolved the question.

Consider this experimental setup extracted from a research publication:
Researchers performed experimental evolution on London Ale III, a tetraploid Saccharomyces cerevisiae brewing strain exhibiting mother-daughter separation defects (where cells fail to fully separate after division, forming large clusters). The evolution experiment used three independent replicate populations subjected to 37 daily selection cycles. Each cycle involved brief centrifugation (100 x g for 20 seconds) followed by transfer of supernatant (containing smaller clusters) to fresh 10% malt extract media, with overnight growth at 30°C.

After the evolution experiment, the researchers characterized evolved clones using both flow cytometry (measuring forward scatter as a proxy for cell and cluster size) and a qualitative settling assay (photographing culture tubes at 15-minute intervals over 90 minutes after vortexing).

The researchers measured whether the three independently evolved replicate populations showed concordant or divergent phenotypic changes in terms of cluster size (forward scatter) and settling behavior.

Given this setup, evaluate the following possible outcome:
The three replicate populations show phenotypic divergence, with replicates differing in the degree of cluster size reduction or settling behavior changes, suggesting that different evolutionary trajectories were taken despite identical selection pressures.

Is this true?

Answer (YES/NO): NO